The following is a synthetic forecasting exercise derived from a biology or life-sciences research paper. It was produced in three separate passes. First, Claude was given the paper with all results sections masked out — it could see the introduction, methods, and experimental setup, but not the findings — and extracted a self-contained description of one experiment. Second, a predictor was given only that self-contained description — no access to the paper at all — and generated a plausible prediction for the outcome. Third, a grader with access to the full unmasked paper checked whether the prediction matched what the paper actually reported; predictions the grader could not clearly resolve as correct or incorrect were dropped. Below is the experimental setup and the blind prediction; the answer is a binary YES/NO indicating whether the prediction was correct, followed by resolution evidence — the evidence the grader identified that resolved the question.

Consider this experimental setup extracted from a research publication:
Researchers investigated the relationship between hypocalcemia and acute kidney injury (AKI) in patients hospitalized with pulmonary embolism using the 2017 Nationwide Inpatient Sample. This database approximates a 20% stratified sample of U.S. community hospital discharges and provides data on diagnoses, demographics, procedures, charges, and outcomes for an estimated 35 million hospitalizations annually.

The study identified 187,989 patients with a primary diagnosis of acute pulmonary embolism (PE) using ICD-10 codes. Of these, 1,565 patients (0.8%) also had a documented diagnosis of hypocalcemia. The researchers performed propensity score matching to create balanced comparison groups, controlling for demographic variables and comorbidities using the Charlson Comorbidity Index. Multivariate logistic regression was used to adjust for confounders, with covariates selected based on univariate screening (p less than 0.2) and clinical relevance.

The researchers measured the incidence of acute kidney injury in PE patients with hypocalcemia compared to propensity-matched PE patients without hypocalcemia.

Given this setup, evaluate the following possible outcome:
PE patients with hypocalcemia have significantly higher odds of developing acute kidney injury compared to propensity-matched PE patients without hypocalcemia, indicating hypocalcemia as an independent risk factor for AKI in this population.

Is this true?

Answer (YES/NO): YES